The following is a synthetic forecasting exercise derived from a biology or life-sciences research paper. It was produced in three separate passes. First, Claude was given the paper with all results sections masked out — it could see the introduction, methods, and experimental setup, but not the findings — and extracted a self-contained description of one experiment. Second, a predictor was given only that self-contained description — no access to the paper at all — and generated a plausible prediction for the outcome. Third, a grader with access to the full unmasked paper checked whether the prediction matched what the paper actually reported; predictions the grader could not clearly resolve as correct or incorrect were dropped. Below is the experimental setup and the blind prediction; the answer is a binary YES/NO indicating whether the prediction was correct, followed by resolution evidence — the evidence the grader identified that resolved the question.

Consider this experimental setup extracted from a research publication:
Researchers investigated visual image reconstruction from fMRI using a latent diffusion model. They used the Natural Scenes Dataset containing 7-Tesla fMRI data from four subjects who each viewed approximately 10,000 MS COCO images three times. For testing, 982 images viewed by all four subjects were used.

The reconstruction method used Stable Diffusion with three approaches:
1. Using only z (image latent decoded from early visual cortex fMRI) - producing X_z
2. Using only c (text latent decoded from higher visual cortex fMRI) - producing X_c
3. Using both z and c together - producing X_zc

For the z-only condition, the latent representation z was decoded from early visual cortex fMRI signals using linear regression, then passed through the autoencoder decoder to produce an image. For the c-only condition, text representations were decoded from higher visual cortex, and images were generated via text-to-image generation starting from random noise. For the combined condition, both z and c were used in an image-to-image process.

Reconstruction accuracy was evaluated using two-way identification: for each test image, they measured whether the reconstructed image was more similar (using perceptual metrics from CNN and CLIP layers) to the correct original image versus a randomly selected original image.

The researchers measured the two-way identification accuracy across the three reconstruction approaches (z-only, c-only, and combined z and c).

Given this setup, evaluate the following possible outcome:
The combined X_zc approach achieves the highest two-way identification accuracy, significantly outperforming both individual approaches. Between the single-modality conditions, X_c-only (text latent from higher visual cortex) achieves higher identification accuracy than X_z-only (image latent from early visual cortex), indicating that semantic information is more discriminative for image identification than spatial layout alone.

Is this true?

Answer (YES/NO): YES